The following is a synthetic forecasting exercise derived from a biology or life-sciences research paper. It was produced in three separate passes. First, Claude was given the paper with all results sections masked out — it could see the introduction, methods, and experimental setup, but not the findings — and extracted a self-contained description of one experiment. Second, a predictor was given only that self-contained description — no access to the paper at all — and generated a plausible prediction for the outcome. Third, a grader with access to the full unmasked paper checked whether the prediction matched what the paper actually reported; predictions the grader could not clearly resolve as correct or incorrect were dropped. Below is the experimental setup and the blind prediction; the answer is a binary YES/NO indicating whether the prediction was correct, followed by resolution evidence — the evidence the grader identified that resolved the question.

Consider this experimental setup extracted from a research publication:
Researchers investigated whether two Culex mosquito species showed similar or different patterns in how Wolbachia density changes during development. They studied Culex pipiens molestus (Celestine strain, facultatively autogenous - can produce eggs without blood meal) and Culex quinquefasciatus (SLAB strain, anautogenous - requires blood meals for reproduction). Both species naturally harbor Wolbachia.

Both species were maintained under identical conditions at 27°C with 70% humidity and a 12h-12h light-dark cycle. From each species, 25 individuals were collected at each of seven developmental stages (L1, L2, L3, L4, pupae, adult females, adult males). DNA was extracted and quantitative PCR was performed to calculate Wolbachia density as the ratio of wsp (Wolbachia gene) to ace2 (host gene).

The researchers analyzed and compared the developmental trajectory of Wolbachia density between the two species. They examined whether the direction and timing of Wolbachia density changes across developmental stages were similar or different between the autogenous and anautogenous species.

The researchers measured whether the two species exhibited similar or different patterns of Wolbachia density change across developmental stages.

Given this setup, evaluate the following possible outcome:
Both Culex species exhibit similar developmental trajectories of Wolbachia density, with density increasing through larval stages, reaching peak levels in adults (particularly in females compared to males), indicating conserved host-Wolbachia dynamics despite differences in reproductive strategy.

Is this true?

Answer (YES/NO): NO